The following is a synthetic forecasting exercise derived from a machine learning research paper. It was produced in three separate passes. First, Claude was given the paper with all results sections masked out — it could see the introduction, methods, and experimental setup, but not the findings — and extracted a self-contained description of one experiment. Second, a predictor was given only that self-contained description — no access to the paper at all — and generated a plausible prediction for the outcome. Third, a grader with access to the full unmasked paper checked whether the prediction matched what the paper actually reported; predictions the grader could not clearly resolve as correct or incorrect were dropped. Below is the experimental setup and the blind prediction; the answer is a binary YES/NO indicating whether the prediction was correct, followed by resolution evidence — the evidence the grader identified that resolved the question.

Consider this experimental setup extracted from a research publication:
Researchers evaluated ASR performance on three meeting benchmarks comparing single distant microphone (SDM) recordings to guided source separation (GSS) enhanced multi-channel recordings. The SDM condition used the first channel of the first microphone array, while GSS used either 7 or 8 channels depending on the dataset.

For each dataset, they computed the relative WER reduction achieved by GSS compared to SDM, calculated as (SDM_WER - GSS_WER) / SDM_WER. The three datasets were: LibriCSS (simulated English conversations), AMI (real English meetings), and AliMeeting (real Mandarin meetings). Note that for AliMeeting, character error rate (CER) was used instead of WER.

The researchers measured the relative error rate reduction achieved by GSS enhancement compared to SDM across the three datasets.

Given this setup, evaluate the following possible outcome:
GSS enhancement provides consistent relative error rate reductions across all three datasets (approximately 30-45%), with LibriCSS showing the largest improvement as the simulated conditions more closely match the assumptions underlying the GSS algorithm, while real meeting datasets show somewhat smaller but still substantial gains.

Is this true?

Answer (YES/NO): NO